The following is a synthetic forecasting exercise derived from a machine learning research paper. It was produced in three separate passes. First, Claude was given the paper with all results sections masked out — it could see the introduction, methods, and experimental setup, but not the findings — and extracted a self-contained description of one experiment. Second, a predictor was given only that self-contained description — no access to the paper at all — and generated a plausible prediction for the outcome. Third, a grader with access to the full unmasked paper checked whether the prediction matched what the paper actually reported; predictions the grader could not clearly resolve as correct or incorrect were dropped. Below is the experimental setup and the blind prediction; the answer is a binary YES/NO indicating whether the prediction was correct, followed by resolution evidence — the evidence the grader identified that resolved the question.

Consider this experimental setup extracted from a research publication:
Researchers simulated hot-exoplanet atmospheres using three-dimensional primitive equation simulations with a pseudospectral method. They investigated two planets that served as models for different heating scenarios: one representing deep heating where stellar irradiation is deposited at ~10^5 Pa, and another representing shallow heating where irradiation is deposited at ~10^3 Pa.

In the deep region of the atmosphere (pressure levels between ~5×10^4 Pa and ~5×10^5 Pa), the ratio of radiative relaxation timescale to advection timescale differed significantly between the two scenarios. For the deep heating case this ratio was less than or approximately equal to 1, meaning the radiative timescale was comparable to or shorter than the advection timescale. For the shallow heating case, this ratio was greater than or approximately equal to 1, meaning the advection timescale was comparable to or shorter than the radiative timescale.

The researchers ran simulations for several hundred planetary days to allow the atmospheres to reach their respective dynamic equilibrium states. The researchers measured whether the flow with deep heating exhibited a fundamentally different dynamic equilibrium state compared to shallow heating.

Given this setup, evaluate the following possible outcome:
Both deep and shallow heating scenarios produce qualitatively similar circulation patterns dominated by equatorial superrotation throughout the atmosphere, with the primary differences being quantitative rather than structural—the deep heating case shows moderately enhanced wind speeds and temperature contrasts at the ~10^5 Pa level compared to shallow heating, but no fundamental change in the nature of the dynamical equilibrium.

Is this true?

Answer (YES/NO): NO